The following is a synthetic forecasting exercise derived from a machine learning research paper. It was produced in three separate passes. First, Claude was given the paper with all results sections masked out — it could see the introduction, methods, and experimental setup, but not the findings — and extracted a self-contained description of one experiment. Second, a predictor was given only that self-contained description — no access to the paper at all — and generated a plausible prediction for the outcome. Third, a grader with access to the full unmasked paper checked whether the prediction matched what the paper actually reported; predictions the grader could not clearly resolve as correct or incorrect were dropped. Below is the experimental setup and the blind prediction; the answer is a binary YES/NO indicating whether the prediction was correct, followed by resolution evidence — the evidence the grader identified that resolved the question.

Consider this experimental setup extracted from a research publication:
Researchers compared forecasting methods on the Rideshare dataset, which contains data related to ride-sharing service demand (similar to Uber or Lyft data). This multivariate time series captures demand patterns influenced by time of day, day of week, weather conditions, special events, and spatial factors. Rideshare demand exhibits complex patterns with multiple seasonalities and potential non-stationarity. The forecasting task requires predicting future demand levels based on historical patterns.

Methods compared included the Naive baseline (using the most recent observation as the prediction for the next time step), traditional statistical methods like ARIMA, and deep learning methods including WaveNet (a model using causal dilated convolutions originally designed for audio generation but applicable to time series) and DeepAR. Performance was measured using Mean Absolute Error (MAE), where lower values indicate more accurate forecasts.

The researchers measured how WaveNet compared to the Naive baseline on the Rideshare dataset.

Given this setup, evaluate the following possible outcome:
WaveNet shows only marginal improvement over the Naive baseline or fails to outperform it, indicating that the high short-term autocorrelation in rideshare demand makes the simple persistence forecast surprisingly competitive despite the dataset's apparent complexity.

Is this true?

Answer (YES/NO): YES